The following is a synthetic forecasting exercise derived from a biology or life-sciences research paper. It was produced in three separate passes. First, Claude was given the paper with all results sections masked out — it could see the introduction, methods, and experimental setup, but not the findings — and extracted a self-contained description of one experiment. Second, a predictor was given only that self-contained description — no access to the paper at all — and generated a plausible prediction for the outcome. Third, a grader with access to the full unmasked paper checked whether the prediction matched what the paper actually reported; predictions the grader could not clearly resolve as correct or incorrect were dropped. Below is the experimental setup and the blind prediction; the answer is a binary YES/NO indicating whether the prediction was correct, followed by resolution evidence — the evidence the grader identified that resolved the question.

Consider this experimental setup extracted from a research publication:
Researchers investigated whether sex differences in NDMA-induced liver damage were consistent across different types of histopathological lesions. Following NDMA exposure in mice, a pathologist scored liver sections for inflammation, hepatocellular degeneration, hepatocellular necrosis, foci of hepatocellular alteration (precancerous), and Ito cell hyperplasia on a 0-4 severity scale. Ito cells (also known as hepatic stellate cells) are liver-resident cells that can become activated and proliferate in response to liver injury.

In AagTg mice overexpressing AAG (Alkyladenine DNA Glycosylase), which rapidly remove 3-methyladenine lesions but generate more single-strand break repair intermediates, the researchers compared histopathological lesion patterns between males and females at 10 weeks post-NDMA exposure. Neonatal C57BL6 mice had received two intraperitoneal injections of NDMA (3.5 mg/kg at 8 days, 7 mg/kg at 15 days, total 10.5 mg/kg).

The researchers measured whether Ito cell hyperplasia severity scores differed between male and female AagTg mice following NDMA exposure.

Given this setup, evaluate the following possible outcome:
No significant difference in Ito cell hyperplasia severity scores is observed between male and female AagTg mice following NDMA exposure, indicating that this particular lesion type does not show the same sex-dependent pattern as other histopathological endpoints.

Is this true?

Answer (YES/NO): NO